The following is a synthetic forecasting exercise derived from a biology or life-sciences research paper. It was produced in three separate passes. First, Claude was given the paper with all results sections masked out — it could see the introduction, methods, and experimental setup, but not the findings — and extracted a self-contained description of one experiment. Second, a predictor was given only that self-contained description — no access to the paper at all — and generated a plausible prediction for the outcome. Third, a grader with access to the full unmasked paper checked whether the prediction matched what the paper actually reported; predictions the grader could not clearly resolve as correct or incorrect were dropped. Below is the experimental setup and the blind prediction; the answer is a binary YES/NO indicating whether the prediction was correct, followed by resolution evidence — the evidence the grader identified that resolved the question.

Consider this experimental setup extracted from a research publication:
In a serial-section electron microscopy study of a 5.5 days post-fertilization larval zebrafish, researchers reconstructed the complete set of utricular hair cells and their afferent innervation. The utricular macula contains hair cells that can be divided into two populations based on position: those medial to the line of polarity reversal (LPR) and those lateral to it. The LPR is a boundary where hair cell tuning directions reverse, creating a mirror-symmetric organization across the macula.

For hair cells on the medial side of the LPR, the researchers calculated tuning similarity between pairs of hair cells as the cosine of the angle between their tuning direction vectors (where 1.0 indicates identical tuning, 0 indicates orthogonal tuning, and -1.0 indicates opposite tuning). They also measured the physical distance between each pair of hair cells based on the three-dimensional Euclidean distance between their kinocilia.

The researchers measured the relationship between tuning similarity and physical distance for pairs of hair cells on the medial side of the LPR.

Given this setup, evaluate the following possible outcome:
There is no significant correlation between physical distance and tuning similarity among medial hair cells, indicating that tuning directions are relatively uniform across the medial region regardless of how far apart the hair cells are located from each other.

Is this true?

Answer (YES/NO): NO